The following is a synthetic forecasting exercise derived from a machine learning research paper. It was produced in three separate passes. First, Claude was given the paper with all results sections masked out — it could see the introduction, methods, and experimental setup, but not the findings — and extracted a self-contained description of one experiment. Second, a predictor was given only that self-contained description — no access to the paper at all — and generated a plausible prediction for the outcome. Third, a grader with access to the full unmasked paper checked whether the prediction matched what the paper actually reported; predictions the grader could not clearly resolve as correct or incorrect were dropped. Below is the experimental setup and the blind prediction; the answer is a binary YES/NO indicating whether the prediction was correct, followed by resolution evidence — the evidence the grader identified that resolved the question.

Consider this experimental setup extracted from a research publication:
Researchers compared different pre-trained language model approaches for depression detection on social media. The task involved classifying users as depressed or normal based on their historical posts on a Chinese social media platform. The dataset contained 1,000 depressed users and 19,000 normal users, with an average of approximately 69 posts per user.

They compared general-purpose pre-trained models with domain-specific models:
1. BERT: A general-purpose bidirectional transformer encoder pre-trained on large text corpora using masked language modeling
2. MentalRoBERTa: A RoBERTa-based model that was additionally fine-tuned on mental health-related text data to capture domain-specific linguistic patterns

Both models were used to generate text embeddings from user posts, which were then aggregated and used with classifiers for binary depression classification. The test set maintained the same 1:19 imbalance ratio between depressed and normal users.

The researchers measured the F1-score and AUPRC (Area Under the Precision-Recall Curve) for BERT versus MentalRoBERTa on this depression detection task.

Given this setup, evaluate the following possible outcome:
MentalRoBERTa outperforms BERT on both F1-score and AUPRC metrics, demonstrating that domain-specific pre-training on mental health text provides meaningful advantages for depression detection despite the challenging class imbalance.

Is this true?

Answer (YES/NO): NO